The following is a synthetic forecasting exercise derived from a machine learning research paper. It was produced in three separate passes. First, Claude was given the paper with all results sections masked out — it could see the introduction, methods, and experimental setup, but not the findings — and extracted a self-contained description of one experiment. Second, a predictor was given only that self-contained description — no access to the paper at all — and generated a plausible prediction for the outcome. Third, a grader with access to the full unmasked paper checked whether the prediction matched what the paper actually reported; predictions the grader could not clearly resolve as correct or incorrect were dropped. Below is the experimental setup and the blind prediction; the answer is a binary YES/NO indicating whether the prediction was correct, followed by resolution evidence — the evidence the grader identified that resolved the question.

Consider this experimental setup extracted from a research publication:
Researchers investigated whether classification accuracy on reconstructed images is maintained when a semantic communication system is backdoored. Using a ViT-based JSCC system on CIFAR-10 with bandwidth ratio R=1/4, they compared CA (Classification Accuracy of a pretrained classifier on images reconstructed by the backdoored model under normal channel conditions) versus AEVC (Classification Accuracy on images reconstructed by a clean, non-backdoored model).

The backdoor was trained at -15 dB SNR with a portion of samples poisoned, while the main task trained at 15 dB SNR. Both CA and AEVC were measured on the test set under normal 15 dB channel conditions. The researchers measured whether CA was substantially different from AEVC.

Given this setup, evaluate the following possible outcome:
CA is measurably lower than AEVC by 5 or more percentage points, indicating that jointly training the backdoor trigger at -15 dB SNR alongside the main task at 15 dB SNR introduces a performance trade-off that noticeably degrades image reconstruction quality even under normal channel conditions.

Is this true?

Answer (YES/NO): NO